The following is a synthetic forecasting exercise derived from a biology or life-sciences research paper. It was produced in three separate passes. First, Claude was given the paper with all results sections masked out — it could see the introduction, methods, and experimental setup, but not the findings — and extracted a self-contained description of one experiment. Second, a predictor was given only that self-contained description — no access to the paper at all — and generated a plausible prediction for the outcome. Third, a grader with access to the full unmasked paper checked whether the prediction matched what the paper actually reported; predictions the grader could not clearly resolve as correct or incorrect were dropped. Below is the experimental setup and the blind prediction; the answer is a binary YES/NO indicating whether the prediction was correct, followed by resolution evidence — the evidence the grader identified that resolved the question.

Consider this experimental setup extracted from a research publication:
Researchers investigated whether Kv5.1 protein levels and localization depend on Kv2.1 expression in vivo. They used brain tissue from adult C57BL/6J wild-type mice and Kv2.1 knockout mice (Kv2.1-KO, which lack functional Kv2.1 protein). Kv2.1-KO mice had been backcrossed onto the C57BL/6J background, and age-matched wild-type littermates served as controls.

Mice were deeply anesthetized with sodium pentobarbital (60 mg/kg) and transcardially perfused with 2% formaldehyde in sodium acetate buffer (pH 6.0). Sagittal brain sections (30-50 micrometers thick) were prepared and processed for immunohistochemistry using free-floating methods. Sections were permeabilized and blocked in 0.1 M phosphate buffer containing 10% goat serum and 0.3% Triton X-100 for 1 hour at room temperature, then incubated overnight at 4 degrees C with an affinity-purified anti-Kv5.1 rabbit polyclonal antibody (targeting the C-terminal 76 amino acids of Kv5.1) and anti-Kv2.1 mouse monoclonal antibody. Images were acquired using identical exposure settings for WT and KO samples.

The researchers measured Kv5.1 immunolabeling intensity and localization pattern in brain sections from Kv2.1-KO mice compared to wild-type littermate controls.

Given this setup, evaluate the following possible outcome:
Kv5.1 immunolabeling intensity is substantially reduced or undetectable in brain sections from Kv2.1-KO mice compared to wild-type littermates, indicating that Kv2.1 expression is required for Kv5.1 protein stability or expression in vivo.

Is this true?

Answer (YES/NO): YES